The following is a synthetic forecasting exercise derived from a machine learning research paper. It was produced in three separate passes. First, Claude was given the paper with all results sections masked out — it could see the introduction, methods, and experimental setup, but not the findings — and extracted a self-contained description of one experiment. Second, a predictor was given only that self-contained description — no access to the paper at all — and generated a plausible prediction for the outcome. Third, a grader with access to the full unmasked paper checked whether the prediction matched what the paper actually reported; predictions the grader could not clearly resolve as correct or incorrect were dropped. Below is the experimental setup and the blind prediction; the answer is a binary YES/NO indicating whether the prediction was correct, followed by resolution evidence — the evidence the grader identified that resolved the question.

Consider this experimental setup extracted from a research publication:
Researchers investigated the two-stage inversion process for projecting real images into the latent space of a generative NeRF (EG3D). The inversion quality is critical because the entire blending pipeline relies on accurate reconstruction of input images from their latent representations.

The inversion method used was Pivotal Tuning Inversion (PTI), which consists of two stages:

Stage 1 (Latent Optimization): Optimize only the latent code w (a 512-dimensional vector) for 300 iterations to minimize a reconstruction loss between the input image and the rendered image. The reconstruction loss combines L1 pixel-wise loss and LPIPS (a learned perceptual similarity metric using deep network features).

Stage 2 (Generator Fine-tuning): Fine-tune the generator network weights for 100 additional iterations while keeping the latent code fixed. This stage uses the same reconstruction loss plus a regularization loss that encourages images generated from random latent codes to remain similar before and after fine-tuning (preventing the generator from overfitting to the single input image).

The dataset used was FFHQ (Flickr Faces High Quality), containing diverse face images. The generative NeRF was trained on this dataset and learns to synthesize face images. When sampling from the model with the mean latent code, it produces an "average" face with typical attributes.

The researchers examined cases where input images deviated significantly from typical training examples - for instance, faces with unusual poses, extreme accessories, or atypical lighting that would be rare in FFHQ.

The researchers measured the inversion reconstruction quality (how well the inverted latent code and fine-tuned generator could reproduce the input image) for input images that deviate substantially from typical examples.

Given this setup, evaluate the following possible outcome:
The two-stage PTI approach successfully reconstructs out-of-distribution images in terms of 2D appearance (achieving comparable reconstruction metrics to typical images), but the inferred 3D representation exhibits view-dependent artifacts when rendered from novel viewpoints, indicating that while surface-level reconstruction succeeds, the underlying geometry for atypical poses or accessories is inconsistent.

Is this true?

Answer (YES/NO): NO